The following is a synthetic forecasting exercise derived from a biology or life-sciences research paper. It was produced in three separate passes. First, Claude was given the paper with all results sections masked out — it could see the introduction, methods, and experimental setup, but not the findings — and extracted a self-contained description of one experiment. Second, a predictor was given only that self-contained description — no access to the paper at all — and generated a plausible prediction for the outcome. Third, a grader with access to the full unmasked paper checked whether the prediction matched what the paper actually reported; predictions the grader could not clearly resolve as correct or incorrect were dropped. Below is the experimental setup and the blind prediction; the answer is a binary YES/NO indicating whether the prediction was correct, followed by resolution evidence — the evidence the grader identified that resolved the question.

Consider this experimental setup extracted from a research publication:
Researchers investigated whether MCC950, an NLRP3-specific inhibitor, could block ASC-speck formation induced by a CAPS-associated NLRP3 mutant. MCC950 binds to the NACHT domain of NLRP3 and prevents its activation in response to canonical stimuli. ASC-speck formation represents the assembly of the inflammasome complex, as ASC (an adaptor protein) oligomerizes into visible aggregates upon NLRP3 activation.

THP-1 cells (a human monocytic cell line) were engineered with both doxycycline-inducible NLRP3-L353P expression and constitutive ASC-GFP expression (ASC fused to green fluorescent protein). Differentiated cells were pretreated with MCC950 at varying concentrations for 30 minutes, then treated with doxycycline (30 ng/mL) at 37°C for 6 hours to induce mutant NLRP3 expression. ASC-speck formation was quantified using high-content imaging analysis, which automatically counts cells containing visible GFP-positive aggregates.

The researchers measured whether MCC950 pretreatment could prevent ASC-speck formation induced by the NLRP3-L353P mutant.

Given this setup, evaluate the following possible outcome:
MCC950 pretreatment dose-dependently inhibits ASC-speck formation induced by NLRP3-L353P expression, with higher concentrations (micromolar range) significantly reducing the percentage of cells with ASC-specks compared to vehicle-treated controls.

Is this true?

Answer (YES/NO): NO